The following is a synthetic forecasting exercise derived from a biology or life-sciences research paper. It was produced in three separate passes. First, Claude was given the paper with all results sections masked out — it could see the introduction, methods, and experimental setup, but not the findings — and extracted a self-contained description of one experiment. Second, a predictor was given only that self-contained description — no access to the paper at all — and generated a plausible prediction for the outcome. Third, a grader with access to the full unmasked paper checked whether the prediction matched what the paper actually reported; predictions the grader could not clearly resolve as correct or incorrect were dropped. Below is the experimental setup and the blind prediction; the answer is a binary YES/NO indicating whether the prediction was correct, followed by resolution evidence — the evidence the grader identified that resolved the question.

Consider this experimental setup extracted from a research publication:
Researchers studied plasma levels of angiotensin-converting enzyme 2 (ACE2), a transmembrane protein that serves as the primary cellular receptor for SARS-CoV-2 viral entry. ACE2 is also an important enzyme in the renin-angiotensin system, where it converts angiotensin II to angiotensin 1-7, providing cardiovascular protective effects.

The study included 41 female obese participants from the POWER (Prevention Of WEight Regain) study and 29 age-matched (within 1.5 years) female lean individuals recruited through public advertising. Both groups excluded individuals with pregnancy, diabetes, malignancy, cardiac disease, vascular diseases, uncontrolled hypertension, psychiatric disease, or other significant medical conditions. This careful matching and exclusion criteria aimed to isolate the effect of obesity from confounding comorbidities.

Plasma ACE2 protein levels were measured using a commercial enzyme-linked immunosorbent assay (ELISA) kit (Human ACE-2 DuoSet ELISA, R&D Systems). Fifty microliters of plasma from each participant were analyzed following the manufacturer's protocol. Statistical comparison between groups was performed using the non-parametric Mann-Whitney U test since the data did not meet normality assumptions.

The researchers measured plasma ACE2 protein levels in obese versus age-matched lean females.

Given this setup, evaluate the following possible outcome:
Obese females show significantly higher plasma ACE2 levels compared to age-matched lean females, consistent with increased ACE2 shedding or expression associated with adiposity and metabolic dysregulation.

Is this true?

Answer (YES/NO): NO